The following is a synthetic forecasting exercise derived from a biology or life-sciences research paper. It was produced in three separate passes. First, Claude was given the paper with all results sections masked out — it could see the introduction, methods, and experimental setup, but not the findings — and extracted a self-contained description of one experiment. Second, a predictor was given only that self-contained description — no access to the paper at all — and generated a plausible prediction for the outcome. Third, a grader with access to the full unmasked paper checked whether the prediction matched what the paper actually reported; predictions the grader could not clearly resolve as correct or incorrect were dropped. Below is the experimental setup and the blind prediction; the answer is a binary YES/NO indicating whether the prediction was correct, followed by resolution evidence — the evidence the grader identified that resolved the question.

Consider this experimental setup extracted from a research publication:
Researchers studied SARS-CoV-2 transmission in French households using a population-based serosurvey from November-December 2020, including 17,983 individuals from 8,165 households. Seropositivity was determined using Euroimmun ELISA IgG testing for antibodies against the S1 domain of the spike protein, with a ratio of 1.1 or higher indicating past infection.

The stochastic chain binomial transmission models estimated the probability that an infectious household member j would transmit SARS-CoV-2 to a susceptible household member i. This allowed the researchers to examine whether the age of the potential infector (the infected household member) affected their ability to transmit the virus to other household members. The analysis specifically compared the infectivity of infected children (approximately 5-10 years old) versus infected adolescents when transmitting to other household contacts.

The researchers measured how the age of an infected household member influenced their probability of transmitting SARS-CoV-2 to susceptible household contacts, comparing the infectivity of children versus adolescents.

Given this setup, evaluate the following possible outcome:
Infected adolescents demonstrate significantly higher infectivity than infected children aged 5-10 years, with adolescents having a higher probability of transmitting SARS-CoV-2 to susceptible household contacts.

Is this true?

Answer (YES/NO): NO